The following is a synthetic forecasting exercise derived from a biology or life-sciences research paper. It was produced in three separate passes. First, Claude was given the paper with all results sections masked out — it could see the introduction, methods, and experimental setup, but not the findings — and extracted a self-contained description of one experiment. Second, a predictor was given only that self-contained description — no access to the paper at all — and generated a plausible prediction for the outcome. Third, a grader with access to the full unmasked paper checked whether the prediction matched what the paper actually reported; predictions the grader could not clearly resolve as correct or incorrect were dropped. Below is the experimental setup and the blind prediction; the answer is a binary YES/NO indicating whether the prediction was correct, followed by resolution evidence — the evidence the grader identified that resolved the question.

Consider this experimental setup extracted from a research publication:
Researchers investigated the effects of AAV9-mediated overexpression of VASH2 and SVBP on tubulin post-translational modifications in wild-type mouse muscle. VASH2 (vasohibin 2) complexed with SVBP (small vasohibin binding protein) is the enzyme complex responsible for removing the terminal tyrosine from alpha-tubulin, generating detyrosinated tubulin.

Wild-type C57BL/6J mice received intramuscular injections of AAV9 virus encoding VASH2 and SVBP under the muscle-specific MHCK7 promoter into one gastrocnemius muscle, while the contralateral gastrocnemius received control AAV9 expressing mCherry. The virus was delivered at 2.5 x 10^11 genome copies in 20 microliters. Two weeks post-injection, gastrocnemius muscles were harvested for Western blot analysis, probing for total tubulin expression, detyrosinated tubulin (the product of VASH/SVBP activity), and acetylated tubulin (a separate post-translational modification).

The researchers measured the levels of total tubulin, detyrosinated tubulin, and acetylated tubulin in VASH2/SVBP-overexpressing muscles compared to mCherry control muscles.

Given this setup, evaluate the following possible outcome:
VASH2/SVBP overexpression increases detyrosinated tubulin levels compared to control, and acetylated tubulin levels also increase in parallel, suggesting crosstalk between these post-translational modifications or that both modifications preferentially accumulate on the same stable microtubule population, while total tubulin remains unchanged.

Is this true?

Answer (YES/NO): NO